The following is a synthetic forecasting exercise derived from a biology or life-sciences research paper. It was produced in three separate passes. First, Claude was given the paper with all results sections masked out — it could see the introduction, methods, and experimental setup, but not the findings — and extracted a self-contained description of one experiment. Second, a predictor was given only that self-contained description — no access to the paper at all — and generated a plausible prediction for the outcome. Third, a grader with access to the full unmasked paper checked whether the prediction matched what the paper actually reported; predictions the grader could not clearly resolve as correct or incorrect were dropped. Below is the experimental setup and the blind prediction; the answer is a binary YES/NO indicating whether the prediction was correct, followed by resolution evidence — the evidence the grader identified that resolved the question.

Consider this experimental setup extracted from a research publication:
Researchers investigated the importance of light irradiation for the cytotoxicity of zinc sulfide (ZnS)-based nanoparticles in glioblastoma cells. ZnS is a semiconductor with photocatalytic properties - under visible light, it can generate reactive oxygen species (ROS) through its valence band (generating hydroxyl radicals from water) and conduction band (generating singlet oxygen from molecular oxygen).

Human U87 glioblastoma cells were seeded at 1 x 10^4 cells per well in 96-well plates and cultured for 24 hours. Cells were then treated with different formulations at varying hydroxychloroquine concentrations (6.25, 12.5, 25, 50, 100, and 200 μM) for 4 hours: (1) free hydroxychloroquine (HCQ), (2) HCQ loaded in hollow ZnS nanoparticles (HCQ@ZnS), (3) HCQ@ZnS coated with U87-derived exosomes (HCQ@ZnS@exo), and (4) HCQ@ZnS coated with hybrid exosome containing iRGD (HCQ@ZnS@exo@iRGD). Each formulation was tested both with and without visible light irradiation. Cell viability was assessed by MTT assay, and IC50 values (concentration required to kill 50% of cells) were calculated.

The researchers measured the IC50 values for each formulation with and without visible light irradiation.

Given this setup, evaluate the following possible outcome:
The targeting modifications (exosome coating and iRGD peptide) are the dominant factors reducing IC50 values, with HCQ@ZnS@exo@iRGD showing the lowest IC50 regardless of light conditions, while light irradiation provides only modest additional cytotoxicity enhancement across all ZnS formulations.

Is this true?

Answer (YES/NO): NO